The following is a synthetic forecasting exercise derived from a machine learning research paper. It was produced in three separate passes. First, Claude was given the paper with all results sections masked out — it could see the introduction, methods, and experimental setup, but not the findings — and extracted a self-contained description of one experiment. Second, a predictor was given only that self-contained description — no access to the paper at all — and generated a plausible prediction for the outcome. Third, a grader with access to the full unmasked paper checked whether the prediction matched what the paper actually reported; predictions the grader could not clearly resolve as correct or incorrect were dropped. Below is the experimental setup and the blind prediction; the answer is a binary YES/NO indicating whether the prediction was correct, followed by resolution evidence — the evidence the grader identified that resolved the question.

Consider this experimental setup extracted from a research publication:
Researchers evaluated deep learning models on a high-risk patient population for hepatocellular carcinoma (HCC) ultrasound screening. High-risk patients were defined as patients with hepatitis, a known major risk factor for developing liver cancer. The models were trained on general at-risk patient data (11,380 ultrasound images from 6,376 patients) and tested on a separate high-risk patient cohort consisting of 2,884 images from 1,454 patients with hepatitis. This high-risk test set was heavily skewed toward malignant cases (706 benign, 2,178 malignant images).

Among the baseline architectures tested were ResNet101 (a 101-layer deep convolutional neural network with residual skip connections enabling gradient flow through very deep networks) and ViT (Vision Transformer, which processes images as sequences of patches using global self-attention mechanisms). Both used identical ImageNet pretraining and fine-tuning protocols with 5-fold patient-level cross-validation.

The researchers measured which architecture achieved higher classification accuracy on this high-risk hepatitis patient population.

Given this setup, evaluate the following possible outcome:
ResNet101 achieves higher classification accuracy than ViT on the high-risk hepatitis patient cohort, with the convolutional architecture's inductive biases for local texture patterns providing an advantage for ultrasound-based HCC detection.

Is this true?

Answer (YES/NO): NO